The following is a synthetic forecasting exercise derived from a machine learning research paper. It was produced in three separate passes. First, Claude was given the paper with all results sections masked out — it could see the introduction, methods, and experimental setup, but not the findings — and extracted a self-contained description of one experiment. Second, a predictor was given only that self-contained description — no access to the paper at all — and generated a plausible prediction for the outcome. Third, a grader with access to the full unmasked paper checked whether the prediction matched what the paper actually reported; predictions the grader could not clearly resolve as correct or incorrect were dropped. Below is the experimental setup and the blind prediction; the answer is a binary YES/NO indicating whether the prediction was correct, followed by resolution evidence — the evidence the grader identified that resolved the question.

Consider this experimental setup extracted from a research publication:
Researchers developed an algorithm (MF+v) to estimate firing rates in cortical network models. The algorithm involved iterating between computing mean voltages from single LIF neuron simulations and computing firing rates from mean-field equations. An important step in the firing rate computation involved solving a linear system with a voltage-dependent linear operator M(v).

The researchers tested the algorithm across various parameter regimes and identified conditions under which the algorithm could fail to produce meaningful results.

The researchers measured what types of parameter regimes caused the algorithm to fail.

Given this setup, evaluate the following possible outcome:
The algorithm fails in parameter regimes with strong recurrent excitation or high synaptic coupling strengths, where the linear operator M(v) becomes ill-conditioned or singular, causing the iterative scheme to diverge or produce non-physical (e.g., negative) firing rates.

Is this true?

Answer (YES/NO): NO